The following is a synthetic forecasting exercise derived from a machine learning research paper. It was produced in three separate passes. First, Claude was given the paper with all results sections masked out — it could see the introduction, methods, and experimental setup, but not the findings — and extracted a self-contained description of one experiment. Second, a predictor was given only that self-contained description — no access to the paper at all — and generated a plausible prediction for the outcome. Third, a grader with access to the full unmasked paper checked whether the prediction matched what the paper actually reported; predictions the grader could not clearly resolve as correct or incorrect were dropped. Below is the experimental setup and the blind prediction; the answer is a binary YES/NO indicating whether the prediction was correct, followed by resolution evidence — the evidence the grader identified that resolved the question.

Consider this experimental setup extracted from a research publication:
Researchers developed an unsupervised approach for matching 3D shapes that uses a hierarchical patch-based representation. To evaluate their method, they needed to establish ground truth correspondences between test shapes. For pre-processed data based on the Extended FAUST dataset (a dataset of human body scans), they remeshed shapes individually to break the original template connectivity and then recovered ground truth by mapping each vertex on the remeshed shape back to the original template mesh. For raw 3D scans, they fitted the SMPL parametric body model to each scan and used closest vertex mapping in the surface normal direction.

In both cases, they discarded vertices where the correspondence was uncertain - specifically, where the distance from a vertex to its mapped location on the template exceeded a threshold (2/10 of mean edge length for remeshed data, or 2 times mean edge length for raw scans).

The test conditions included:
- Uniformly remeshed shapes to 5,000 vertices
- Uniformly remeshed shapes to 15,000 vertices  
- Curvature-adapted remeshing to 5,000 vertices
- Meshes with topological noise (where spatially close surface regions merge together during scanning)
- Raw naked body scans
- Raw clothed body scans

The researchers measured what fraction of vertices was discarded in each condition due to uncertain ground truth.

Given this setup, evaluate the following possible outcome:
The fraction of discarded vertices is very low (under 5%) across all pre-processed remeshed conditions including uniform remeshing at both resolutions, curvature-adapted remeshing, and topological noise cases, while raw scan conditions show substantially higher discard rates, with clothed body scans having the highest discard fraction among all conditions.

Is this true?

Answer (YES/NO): NO